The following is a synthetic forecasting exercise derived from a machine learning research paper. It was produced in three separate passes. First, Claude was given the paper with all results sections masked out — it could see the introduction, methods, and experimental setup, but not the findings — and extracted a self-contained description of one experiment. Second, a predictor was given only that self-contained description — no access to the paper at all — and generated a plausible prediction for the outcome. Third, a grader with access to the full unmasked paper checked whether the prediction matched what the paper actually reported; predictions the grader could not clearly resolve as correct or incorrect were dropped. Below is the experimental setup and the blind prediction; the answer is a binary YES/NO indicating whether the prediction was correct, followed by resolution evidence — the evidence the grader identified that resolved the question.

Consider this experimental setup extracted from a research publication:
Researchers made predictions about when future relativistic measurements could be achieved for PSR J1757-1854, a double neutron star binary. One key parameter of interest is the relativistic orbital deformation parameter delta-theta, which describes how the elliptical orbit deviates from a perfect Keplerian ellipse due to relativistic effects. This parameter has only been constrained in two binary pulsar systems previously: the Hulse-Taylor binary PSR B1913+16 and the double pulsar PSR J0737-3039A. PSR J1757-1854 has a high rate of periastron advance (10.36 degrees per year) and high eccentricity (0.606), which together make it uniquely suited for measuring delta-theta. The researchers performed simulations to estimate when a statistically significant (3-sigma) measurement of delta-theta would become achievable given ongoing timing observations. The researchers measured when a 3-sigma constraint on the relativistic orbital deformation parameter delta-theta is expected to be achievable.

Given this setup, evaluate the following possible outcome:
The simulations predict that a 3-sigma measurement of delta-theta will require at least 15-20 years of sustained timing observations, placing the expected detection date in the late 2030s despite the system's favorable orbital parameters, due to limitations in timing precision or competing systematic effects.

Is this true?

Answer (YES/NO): NO